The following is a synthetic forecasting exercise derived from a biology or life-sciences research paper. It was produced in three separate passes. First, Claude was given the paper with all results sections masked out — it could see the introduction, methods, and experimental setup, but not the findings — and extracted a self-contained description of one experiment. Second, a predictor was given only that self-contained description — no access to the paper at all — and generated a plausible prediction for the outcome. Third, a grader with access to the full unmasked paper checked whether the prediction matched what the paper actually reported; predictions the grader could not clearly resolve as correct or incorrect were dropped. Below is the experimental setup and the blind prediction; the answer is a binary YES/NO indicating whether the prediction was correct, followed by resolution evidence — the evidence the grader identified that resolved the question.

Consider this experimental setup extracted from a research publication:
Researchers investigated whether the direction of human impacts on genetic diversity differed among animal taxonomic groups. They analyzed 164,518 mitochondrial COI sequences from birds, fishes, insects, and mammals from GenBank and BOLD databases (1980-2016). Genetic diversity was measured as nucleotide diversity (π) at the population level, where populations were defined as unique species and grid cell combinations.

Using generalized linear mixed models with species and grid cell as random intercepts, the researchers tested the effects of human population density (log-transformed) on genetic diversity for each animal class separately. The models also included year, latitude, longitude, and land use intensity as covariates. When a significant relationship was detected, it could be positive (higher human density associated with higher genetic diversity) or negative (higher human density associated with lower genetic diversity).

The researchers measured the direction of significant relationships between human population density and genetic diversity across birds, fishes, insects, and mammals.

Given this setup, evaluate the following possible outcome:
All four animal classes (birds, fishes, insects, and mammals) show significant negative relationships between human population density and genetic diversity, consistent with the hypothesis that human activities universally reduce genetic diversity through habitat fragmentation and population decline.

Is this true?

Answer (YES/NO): NO